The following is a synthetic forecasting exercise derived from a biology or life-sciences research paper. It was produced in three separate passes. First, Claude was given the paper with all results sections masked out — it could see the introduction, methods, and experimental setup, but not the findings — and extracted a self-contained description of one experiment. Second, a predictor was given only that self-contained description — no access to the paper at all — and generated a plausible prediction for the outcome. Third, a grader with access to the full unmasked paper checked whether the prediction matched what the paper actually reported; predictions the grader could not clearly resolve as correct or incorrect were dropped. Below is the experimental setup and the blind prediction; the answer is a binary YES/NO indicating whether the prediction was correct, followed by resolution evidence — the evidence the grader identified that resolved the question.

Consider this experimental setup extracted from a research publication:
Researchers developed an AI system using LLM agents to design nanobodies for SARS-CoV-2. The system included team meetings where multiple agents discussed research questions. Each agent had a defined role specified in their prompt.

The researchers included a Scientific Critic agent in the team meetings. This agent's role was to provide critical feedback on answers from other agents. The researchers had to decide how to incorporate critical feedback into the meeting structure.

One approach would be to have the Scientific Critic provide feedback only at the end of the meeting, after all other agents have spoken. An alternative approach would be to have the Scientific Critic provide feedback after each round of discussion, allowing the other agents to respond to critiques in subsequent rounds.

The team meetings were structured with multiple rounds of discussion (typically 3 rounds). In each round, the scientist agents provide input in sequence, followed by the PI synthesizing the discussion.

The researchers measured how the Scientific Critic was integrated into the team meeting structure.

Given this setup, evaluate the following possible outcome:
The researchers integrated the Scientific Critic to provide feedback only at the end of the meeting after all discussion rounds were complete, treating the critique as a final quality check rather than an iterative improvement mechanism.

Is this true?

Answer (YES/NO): NO